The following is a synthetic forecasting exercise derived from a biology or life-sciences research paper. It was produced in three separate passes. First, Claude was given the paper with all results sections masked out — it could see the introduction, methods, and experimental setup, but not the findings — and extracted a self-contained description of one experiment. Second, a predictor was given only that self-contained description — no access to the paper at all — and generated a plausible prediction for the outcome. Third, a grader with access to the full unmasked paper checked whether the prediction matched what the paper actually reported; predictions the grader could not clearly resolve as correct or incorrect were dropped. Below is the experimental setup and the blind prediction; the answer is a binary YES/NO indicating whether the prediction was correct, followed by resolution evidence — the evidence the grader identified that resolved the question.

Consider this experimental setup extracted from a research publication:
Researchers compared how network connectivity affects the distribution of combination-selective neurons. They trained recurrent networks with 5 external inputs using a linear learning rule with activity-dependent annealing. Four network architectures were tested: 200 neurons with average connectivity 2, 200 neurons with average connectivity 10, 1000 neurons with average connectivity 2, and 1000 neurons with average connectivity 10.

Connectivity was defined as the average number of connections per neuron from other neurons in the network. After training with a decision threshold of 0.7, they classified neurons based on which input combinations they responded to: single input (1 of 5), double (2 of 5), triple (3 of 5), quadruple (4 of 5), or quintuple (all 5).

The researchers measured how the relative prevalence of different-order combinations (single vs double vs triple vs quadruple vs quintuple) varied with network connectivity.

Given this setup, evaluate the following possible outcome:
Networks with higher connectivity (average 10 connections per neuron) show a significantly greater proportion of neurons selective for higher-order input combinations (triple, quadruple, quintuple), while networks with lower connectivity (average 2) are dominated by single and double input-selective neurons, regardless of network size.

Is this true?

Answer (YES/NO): YES